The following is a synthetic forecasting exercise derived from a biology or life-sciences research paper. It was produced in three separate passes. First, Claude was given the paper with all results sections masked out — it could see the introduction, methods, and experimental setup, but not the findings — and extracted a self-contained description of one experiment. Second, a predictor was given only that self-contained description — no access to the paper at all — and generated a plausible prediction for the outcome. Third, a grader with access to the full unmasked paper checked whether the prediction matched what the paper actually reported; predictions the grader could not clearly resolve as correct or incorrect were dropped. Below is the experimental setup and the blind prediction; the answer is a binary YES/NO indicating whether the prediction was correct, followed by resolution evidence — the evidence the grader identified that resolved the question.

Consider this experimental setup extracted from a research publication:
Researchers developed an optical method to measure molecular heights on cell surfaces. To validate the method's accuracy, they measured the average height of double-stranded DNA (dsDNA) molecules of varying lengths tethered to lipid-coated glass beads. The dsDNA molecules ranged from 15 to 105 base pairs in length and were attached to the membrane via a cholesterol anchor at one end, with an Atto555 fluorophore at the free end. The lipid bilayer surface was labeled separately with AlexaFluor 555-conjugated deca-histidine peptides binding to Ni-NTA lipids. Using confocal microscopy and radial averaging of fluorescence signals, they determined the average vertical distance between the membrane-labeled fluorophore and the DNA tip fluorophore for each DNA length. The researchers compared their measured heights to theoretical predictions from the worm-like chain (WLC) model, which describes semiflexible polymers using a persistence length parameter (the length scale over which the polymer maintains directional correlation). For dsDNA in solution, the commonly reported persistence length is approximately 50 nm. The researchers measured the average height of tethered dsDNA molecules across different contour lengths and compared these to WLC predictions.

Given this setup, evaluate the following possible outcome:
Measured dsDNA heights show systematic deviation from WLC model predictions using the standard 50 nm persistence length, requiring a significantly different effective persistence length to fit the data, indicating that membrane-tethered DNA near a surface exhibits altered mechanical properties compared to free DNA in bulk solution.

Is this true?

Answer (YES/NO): NO